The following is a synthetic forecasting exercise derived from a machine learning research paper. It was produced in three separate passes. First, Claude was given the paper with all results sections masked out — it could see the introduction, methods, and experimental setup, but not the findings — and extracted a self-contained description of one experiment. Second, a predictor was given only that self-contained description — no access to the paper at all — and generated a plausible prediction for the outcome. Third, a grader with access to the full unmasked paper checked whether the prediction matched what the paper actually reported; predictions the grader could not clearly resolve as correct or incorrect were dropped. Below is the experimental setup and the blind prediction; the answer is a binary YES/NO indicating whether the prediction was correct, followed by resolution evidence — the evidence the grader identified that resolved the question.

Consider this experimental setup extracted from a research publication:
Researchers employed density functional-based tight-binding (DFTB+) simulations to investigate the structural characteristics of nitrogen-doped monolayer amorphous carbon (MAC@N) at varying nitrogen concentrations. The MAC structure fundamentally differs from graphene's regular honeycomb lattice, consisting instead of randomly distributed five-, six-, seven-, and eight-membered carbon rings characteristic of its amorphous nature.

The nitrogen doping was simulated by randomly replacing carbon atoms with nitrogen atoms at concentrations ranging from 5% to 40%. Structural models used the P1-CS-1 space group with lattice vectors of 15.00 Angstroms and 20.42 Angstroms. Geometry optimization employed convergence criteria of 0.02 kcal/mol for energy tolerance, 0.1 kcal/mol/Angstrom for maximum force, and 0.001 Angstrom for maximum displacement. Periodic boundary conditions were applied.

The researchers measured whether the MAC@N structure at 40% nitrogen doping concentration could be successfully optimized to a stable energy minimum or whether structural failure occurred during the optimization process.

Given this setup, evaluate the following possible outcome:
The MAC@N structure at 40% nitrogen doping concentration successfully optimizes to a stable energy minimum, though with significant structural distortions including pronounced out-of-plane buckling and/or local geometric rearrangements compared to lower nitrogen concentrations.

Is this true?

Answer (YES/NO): NO